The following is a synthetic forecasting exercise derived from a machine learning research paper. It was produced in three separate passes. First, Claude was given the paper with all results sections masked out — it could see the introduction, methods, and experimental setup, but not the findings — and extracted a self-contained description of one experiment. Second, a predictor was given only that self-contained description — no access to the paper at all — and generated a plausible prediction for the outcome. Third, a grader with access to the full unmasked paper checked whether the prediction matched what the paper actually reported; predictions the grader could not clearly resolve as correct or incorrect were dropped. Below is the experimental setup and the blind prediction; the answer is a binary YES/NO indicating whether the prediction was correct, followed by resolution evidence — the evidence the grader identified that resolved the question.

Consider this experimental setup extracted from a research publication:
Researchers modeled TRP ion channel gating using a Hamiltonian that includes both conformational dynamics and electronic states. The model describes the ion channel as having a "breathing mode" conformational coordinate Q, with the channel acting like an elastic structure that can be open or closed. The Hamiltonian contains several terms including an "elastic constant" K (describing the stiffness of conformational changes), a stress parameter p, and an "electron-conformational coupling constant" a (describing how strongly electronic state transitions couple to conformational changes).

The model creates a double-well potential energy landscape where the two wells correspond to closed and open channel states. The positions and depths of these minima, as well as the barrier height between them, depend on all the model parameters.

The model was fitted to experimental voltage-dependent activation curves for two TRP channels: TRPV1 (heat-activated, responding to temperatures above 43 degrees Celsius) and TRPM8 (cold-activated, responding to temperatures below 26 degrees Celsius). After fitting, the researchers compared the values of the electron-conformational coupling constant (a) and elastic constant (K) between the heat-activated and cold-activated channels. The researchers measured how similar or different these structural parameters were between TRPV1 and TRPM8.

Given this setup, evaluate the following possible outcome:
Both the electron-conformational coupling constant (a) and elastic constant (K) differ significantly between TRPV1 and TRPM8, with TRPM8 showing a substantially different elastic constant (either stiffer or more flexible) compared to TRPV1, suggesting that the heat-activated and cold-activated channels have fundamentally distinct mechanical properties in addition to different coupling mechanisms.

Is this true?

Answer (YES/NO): NO